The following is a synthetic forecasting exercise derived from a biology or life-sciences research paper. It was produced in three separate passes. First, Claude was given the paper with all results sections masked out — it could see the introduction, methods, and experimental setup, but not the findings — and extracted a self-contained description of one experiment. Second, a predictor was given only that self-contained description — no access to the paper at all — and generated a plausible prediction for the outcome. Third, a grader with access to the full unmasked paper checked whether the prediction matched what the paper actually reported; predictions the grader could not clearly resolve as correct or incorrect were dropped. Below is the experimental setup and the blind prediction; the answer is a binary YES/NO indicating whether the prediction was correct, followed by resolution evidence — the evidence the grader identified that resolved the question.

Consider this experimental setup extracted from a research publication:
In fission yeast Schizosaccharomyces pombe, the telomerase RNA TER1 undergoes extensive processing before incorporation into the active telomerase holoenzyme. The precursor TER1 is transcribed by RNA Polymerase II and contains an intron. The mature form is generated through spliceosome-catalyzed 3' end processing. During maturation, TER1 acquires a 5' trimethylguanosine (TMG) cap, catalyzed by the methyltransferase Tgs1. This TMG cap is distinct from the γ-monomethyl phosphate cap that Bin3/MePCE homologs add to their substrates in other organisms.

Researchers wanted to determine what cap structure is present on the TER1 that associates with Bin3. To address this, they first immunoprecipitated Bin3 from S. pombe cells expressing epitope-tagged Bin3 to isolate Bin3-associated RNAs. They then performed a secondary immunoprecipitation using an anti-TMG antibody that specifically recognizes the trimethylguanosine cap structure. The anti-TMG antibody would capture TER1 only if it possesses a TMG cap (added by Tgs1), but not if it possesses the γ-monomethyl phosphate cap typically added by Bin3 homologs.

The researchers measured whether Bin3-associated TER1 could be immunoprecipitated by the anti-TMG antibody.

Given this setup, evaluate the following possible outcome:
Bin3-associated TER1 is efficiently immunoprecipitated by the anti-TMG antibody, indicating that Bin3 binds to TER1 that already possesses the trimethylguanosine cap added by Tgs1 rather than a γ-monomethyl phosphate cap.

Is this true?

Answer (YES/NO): YES